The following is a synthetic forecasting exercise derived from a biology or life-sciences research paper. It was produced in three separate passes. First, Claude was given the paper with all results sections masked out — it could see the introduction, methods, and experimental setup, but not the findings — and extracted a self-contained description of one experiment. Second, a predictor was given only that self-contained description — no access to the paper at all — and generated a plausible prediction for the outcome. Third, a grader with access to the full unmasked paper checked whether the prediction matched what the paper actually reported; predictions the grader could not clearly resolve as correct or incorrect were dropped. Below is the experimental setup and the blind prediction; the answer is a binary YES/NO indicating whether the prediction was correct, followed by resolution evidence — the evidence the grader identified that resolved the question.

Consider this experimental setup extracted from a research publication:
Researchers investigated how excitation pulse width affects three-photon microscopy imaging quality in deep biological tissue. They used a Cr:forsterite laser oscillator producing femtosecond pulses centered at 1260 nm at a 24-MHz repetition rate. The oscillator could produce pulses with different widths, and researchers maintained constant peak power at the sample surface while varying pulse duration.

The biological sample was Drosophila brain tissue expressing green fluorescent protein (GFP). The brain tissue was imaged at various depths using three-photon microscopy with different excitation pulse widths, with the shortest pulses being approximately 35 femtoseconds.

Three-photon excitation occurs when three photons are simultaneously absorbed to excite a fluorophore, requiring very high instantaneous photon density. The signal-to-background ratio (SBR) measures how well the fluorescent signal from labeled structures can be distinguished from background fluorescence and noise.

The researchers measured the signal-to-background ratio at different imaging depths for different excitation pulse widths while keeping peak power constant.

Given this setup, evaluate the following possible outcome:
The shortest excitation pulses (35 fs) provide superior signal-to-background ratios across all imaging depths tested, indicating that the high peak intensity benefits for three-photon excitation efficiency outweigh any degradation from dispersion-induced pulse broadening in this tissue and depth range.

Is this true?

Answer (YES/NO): NO